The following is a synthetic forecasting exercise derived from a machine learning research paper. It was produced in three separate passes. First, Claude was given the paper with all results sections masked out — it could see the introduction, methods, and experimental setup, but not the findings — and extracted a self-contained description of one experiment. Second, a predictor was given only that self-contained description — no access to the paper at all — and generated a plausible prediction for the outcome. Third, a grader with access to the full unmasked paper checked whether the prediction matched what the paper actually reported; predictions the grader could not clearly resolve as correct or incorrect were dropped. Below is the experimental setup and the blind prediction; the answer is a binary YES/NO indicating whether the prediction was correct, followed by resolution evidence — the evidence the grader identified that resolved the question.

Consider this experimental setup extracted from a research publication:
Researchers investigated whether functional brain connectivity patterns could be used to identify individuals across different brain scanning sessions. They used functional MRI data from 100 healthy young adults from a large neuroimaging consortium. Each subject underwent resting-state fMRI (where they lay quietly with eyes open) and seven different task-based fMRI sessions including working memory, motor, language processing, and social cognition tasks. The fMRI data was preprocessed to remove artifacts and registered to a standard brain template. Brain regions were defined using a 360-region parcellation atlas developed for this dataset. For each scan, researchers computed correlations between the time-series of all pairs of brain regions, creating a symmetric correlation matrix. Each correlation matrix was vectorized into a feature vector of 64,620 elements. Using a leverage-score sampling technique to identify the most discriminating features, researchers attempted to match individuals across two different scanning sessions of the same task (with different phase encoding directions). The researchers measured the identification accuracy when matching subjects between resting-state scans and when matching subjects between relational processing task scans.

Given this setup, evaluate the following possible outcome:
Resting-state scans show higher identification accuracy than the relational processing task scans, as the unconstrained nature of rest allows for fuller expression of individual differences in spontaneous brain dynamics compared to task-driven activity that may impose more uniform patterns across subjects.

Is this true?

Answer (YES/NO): YES